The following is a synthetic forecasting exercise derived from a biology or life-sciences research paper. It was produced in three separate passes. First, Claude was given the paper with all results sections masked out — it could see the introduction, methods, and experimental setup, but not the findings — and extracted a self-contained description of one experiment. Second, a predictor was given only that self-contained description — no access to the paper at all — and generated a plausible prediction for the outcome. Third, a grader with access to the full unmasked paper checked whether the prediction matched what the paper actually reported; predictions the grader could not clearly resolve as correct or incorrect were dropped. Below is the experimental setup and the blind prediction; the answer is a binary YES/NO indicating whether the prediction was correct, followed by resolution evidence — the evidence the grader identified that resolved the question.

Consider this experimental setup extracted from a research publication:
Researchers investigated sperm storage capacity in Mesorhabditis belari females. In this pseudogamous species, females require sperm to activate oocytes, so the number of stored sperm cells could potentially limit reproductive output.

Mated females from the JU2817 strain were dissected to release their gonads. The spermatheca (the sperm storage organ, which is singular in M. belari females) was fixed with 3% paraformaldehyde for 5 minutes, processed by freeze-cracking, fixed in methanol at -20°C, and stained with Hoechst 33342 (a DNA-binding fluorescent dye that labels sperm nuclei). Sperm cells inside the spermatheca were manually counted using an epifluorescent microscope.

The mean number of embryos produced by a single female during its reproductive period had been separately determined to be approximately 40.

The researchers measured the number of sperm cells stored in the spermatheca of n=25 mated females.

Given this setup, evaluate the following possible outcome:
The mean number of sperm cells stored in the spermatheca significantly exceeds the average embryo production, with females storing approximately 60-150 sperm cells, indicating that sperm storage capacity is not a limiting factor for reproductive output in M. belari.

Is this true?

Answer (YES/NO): NO